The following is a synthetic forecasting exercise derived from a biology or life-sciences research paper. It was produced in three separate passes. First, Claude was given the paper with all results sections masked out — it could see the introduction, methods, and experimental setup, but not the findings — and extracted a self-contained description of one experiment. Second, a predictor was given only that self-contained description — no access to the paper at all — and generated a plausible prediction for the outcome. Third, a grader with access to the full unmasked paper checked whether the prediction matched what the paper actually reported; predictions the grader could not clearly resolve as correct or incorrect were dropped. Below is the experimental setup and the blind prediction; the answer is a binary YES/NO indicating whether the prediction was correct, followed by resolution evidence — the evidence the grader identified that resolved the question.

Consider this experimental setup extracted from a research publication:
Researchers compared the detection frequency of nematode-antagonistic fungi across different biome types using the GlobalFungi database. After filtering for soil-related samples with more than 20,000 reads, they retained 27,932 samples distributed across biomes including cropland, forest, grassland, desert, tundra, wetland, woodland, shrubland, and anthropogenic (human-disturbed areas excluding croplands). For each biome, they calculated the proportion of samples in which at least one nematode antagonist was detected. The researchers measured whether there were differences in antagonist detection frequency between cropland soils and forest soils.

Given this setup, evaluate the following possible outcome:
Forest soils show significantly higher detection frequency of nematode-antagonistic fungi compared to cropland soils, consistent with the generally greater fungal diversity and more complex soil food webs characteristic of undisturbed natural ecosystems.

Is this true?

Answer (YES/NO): NO